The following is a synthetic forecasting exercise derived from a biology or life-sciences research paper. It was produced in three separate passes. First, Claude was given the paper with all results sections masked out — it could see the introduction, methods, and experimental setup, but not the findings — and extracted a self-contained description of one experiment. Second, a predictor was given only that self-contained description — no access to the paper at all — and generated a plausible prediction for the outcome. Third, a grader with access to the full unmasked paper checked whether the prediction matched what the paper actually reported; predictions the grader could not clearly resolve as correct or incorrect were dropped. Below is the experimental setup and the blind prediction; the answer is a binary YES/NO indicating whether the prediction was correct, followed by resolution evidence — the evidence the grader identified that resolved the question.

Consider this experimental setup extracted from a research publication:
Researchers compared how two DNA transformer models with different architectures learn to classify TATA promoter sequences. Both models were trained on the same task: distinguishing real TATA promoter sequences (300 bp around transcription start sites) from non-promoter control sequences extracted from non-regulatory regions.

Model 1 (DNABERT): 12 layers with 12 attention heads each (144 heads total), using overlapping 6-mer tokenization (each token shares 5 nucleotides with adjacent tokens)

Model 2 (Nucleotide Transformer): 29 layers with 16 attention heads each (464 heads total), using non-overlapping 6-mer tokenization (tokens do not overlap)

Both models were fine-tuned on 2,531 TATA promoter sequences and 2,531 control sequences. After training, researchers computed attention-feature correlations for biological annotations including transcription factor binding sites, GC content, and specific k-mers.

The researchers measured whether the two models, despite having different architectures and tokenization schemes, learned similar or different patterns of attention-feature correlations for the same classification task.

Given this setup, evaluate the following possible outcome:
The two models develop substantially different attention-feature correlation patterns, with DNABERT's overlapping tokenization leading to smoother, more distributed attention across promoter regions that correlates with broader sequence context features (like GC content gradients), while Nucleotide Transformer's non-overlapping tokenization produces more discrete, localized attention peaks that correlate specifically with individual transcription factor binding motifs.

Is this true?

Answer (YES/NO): NO